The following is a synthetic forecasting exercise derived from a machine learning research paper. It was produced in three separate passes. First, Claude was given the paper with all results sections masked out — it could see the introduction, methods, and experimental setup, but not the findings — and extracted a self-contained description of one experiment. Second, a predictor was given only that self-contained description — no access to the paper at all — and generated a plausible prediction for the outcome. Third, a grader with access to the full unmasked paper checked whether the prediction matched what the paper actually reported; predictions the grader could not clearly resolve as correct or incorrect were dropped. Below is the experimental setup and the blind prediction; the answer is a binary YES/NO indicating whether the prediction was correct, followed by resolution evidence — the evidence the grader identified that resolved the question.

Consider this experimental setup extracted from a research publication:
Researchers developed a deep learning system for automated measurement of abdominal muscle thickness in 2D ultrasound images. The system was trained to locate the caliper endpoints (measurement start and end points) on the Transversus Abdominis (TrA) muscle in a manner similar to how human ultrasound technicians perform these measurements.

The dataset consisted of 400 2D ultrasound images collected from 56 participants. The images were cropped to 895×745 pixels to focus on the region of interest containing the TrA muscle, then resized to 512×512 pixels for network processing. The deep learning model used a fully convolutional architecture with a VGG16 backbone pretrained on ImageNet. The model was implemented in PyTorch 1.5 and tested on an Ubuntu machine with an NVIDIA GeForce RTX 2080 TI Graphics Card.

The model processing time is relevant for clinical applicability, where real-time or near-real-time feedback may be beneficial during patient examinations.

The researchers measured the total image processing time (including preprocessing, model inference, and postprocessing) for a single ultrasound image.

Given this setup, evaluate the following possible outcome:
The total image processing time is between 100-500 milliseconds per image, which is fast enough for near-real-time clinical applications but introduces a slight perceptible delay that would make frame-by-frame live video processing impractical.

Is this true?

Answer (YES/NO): NO